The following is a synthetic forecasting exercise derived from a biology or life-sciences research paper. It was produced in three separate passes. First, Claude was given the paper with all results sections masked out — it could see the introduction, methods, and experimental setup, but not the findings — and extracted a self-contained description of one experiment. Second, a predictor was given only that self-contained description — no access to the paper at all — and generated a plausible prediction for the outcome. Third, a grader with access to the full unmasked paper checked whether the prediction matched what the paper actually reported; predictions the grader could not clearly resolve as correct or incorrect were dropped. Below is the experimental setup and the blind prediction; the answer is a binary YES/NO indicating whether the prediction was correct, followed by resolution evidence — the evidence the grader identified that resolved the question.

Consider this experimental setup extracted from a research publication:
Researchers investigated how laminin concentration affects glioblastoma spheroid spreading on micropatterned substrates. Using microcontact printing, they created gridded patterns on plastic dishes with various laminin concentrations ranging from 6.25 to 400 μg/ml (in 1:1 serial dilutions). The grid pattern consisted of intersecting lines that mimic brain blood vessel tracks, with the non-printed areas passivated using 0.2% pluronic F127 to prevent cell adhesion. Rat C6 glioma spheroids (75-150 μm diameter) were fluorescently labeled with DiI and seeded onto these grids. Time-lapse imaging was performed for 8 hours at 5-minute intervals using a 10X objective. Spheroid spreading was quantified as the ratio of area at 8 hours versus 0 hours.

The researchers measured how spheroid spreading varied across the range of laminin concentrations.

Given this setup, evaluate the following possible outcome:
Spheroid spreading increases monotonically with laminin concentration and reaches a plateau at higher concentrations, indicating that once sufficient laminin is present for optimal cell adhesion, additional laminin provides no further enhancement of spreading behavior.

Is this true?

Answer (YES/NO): YES